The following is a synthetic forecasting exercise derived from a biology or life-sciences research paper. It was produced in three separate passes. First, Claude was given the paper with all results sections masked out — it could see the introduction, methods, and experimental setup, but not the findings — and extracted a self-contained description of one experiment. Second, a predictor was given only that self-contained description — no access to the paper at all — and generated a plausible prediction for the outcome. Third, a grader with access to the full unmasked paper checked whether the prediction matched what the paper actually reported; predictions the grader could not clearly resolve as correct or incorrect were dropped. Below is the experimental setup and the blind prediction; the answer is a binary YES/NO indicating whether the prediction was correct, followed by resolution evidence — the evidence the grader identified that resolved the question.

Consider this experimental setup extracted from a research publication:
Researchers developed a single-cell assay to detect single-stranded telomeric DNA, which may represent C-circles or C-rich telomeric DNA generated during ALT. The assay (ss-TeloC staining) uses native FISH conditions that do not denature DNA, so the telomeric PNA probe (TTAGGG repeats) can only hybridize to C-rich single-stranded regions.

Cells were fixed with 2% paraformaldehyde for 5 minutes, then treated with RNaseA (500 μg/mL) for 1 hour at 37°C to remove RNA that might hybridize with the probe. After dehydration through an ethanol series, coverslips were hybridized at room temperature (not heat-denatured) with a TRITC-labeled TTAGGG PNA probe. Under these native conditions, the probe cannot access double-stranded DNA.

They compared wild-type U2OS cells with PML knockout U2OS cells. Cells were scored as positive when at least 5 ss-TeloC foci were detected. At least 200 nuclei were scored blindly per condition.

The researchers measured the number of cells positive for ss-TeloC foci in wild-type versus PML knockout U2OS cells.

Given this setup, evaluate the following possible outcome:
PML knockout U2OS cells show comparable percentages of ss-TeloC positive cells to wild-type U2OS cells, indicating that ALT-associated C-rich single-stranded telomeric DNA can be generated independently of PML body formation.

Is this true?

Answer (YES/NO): NO